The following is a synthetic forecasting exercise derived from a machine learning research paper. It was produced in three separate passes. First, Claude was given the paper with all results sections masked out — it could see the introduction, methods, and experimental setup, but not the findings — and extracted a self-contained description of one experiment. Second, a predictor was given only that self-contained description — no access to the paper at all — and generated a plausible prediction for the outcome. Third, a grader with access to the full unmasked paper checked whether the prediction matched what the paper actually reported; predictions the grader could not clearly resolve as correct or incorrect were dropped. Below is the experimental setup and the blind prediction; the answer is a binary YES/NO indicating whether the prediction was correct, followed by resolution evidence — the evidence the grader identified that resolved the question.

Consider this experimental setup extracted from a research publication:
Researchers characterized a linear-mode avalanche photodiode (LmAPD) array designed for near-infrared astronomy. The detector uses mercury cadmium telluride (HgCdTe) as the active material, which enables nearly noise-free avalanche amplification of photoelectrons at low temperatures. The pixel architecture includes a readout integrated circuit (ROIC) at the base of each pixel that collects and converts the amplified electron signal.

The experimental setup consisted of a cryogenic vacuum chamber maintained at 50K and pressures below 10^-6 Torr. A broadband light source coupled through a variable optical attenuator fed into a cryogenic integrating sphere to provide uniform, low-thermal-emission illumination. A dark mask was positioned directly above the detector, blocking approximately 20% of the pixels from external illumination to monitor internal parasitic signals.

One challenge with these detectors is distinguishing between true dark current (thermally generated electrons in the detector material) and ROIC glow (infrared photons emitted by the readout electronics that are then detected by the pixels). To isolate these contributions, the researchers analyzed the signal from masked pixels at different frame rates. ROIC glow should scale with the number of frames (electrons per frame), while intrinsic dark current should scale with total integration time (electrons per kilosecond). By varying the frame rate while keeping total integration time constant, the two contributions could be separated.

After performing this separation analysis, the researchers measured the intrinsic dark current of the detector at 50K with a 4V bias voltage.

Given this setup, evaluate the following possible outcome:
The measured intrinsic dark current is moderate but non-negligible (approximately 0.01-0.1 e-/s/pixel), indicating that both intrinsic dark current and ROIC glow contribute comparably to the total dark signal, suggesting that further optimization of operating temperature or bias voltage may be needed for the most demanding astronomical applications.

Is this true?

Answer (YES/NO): NO